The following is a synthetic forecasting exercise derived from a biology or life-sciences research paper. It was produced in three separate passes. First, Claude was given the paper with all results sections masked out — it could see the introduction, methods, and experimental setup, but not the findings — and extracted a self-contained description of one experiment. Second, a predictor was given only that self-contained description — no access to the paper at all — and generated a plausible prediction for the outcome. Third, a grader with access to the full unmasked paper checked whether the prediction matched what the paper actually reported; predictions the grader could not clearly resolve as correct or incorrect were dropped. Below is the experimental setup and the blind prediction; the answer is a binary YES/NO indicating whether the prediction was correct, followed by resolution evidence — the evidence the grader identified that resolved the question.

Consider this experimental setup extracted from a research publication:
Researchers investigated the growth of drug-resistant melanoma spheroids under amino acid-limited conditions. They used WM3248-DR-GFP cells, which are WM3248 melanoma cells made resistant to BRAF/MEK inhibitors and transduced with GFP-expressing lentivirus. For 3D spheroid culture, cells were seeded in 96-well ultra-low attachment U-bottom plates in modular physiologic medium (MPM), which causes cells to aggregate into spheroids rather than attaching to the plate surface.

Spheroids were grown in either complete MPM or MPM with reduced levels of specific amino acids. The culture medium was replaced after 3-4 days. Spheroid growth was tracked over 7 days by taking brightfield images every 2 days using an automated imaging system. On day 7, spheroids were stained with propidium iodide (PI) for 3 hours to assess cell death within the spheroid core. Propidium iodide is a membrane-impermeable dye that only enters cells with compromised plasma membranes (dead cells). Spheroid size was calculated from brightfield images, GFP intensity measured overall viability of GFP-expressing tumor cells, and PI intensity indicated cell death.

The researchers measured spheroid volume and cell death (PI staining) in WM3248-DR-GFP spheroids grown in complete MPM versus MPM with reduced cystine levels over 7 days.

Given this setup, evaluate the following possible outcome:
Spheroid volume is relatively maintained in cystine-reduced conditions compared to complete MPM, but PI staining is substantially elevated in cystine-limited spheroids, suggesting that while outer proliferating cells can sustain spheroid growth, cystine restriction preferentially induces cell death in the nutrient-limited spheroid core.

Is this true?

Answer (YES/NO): NO